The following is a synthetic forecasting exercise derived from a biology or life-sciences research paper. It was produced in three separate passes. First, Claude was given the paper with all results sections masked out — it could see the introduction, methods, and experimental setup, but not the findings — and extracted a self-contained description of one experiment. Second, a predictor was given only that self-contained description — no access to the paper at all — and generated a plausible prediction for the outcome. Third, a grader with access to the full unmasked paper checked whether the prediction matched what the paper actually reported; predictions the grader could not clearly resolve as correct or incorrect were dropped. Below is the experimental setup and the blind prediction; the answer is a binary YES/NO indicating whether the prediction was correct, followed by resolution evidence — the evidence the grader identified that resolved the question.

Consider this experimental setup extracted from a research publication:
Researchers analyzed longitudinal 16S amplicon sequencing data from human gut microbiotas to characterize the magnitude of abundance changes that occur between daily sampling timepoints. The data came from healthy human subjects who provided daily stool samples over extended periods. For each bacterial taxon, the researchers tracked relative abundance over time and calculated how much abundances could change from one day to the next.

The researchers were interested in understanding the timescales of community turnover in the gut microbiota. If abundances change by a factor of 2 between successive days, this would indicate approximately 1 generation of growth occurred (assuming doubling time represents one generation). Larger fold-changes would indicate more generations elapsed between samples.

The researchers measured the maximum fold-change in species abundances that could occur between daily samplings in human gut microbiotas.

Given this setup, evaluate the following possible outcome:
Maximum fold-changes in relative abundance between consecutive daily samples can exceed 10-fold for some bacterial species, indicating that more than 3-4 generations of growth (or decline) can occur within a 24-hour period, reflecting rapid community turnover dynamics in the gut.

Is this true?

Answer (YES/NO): YES